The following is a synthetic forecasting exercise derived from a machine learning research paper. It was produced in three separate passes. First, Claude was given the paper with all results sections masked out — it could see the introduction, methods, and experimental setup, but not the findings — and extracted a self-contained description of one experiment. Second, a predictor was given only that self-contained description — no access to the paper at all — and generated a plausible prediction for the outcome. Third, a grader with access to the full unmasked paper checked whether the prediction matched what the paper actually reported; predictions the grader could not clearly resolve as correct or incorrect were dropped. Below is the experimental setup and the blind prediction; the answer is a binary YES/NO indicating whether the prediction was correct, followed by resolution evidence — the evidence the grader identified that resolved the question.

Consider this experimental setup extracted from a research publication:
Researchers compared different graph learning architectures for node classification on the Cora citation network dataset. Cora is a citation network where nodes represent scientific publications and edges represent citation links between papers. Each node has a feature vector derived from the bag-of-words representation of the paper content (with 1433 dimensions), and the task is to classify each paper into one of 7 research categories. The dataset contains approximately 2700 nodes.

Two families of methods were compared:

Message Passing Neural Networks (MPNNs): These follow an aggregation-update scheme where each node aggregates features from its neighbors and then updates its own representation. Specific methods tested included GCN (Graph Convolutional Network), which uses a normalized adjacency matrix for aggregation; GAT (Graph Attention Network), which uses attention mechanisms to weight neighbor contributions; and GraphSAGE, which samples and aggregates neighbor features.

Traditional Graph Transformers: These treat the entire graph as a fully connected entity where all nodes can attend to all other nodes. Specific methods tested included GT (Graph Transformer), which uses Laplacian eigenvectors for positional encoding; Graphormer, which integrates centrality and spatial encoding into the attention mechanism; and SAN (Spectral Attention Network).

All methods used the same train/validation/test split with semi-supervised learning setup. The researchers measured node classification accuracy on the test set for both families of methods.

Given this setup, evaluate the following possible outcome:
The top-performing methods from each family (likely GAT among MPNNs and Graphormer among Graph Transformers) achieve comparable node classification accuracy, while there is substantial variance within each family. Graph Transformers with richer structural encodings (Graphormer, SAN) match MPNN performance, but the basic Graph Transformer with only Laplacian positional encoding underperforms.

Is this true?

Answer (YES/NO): NO